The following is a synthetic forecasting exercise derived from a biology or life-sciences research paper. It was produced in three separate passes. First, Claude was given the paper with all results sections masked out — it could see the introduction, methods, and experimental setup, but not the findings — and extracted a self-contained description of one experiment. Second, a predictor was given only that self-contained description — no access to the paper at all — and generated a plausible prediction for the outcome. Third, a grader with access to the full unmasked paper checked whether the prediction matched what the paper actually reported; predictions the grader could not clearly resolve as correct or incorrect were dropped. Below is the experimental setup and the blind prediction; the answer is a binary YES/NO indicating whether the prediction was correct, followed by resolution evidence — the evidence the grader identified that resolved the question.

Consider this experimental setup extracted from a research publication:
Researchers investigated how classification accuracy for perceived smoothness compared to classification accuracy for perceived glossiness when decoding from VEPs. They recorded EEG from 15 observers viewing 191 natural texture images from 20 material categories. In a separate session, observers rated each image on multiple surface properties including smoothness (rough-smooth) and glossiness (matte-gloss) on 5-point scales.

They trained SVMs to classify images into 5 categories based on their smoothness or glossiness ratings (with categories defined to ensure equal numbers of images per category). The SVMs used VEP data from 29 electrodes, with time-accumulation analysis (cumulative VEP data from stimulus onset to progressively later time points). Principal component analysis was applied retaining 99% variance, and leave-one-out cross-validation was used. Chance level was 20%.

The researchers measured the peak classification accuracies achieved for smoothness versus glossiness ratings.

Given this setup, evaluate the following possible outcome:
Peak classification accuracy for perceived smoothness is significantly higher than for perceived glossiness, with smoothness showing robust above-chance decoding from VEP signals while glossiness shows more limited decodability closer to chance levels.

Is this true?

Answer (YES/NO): YES